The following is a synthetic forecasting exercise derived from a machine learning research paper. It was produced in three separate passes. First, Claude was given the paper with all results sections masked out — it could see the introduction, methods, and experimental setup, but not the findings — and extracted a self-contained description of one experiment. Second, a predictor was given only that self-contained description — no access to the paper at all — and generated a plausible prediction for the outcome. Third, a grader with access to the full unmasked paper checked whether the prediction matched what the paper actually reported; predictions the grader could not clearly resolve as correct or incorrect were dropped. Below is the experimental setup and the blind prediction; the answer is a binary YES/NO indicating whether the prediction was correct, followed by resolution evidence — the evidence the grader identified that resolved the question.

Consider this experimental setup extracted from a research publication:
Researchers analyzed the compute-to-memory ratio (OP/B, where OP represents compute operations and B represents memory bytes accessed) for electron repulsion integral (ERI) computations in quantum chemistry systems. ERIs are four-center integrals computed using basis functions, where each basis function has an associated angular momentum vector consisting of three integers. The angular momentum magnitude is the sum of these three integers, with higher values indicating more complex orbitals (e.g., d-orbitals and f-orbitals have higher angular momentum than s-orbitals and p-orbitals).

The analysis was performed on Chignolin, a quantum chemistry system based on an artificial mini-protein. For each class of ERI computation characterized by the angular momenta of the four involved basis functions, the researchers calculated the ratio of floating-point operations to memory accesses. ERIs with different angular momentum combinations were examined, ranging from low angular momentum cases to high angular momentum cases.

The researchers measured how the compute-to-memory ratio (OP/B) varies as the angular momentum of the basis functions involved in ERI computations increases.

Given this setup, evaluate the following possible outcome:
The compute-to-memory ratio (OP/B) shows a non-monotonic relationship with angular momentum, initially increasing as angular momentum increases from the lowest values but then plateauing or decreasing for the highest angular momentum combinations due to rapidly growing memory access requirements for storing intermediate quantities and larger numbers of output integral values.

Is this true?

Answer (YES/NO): NO